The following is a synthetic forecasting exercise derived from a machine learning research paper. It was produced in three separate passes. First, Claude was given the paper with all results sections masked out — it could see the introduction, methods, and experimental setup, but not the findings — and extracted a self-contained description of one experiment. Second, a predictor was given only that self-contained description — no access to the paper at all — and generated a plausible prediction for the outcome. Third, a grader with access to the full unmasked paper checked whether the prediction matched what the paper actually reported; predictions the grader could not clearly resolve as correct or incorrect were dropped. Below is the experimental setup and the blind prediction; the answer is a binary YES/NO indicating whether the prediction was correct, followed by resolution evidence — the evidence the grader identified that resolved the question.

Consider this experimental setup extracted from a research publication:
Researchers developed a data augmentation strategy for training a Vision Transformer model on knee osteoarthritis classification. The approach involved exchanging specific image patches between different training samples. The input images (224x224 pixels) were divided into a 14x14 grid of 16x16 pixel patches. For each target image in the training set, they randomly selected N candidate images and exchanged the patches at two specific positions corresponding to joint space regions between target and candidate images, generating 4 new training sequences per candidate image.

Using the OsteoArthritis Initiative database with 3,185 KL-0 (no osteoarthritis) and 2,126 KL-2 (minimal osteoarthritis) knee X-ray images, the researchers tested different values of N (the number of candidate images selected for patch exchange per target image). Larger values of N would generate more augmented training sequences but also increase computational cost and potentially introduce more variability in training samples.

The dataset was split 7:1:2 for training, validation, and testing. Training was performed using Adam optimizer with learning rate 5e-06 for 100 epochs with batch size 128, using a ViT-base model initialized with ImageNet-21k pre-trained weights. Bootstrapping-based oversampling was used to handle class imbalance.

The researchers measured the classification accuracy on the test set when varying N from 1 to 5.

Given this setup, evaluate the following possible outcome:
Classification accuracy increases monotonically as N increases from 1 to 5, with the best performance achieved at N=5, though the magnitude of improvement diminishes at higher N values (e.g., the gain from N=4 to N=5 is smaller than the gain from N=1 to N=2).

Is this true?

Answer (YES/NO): NO